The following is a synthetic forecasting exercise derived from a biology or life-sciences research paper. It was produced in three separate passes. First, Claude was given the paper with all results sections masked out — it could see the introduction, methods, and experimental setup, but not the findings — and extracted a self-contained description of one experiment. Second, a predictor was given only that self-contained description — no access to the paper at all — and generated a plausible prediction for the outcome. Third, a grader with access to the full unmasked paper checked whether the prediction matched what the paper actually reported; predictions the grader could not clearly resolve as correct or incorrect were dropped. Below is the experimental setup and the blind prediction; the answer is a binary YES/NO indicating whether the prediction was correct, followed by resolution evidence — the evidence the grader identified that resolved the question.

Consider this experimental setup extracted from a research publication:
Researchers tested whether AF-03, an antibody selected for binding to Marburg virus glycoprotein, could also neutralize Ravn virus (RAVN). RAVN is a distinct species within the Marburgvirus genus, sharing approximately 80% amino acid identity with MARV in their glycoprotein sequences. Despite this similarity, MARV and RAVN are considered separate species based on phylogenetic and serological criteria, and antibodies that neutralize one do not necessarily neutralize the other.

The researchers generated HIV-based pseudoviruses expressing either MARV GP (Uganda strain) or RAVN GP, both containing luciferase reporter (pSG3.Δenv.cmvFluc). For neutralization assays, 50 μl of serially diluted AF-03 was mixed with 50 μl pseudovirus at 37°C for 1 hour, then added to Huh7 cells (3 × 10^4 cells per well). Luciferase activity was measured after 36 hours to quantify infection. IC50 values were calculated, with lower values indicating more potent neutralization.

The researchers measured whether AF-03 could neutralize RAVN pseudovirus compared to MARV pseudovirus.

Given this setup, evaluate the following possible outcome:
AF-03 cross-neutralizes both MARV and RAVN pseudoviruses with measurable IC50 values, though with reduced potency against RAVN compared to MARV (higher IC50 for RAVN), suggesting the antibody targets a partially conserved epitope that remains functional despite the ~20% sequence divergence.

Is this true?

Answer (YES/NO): NO